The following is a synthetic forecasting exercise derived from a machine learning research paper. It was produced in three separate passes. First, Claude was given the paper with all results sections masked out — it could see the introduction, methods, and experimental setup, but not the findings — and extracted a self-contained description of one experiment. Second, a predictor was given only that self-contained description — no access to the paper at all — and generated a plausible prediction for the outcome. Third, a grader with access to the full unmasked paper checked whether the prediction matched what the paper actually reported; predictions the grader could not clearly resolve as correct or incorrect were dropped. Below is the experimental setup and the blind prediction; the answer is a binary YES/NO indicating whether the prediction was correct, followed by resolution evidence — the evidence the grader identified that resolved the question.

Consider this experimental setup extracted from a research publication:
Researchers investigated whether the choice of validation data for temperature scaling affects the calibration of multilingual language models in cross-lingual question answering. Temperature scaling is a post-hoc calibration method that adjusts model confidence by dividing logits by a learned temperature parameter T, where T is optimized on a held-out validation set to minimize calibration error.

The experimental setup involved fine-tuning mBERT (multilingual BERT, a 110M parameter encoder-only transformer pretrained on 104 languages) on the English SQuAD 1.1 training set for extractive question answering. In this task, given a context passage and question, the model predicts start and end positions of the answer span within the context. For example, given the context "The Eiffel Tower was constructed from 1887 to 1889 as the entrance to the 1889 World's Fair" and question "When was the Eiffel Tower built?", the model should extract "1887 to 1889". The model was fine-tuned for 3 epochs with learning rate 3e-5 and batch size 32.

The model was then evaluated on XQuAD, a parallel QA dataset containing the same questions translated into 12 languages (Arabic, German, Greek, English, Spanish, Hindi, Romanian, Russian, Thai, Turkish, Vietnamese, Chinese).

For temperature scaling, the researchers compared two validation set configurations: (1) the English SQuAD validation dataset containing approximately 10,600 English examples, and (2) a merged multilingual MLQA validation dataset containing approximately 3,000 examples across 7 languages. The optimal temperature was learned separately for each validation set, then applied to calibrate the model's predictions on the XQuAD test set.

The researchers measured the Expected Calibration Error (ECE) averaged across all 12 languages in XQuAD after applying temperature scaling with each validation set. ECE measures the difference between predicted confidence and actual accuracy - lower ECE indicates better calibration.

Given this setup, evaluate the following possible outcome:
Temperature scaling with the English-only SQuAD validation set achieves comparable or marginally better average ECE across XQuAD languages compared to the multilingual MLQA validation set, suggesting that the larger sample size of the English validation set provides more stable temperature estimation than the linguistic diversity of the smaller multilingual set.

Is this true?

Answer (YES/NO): NO